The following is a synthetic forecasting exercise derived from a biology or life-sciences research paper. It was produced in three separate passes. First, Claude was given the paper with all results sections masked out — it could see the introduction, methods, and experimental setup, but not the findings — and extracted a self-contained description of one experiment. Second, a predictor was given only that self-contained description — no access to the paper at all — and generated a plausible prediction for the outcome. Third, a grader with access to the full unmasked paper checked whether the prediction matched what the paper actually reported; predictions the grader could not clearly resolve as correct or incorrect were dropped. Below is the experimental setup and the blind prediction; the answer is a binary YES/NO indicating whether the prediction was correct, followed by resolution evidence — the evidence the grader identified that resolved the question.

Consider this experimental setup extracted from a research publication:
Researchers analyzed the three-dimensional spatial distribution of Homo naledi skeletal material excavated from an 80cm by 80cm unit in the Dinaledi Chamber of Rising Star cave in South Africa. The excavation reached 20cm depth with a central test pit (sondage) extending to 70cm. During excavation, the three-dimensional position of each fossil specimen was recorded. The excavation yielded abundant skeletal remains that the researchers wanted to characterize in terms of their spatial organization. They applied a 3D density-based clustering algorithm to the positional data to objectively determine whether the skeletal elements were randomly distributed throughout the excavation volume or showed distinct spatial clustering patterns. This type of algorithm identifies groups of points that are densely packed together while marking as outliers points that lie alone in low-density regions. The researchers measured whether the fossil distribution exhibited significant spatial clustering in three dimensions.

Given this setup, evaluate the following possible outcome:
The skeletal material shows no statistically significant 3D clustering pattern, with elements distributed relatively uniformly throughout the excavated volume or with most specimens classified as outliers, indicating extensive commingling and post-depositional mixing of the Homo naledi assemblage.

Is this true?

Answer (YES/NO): NO